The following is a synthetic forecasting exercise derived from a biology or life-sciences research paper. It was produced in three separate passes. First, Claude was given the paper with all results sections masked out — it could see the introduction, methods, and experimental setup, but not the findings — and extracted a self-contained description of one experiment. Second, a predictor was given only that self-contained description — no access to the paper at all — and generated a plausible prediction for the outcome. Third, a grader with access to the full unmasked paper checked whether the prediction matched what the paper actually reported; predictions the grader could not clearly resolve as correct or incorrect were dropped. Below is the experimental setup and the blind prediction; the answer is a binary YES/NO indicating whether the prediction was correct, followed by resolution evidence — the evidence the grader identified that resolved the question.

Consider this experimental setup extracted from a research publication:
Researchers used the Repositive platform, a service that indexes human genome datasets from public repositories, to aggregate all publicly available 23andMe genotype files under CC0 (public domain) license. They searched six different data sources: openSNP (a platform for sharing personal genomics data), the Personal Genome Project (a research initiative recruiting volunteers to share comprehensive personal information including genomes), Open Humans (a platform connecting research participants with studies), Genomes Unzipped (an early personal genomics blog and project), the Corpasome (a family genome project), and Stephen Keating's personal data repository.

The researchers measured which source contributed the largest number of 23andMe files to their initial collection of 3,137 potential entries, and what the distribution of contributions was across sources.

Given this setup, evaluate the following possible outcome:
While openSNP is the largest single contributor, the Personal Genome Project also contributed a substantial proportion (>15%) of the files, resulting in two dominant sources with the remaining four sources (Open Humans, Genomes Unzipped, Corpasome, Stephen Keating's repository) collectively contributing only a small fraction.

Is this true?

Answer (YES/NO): YES